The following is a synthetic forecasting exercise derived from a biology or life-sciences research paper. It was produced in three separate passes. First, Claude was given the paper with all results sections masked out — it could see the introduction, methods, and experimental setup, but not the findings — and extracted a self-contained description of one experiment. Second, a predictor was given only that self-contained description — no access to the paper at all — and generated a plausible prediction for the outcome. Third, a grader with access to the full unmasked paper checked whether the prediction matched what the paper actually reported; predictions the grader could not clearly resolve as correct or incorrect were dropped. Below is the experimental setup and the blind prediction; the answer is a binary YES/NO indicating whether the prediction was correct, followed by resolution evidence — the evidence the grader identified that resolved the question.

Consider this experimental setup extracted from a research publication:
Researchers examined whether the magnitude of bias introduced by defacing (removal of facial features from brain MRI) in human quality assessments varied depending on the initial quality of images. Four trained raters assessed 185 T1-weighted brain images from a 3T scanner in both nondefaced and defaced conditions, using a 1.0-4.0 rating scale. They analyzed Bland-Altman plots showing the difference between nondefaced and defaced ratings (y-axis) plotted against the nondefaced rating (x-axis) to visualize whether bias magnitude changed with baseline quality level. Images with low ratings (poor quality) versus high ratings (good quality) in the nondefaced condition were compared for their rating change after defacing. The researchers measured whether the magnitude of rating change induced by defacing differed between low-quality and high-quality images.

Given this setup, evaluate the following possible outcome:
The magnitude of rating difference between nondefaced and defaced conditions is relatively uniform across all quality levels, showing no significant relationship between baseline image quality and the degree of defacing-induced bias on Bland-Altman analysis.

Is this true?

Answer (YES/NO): NO